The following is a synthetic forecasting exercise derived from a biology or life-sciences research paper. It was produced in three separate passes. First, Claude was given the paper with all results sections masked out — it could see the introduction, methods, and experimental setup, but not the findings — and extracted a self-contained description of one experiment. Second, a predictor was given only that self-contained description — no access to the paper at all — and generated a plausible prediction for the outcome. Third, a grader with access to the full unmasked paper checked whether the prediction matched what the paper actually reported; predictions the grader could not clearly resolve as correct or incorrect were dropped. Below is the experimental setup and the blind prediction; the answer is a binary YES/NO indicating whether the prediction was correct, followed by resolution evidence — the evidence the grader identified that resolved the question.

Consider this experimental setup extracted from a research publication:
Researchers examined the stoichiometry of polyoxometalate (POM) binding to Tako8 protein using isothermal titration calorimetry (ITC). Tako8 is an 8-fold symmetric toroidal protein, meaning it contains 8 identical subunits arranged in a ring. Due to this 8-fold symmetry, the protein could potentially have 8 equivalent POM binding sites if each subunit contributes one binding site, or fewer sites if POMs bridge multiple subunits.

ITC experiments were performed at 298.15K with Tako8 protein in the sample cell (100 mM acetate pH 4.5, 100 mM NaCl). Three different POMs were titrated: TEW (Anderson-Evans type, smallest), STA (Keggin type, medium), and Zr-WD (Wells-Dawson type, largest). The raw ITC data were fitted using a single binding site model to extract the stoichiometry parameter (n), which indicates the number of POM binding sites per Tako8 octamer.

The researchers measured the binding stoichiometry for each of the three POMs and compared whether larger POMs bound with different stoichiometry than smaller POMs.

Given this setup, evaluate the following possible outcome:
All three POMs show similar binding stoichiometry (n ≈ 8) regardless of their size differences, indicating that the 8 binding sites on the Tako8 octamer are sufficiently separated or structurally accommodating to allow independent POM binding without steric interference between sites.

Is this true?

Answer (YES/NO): NO